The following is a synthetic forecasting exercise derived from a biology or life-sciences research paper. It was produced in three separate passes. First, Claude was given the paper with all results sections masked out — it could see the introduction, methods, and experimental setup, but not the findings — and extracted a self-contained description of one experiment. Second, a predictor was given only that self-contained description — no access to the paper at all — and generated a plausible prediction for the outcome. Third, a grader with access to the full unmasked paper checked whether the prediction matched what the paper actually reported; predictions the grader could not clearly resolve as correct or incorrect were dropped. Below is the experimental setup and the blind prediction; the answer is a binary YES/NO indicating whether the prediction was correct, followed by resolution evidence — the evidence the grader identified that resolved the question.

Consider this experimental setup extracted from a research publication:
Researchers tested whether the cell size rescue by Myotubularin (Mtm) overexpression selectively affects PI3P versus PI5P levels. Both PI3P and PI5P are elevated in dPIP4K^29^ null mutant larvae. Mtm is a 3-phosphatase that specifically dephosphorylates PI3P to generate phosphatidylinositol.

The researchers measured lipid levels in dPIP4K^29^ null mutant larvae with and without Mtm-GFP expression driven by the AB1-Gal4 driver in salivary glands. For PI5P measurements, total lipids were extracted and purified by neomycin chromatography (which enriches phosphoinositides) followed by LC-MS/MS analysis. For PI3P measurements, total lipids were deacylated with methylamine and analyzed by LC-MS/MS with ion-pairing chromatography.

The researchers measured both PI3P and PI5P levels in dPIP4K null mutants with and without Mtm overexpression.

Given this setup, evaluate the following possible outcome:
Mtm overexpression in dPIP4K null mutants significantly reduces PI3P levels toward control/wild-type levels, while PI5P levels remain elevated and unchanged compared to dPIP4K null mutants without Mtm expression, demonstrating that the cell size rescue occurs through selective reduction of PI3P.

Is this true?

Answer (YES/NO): YES